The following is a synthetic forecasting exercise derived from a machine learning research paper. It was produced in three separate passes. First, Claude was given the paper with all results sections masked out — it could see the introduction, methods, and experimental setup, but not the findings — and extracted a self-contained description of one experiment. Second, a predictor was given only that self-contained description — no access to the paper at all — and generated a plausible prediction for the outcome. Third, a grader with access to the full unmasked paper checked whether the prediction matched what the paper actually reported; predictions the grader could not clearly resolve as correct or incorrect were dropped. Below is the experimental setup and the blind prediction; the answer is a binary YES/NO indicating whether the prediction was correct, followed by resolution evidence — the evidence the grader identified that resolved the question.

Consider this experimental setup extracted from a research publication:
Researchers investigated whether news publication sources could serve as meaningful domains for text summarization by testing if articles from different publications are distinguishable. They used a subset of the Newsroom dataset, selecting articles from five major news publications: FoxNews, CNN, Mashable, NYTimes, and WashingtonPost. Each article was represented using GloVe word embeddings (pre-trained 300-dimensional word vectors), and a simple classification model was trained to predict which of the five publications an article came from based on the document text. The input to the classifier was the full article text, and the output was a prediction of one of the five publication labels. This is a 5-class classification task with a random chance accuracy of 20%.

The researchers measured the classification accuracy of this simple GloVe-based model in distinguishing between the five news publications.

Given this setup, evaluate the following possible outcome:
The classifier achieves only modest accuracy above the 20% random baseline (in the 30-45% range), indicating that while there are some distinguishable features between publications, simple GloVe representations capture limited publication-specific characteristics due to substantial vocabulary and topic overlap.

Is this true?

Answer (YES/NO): NO